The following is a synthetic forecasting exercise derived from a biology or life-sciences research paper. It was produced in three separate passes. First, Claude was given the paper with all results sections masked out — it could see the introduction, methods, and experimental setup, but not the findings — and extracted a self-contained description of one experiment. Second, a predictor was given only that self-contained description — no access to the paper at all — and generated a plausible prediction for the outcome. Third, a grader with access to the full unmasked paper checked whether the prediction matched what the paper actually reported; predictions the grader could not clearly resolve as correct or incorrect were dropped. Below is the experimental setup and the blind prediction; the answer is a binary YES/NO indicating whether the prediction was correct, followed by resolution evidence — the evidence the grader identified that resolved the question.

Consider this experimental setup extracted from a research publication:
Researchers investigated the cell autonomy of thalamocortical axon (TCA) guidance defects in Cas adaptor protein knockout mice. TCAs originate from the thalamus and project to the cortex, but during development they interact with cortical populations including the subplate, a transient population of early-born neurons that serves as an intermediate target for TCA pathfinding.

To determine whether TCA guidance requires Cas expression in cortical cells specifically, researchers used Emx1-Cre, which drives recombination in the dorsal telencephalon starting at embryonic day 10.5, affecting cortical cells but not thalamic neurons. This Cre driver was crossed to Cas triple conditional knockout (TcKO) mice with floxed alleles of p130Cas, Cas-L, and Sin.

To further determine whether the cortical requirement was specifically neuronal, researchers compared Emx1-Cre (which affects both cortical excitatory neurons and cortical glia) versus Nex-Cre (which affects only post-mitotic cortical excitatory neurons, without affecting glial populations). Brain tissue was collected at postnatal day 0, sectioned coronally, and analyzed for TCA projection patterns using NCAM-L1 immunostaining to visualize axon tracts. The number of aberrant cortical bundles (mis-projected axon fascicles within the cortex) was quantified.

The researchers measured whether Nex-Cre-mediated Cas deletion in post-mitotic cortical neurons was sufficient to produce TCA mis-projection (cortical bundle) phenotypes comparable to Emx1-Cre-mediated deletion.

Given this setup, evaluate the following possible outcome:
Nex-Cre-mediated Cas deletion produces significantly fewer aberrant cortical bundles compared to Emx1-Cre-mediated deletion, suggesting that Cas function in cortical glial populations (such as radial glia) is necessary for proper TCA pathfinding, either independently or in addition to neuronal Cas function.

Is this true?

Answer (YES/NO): YES